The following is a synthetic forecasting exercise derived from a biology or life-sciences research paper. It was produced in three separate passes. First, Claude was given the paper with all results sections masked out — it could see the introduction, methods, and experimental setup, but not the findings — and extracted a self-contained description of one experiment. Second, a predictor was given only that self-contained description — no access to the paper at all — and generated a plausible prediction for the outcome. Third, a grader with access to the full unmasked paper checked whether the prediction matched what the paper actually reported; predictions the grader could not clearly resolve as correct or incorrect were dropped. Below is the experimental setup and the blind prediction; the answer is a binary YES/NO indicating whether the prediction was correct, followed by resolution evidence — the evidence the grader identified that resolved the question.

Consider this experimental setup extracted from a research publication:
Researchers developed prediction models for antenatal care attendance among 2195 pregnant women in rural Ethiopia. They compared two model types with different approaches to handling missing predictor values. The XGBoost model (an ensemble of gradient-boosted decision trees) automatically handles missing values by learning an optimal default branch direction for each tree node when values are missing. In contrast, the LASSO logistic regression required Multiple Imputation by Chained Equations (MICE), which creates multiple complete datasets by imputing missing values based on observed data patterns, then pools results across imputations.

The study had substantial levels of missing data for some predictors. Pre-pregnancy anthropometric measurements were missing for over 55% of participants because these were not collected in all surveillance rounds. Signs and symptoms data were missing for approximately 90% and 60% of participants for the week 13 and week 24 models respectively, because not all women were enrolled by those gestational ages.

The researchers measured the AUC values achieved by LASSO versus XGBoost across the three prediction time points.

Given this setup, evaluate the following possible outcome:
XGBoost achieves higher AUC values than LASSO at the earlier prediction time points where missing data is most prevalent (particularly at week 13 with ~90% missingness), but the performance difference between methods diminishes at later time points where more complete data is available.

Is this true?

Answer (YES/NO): NO